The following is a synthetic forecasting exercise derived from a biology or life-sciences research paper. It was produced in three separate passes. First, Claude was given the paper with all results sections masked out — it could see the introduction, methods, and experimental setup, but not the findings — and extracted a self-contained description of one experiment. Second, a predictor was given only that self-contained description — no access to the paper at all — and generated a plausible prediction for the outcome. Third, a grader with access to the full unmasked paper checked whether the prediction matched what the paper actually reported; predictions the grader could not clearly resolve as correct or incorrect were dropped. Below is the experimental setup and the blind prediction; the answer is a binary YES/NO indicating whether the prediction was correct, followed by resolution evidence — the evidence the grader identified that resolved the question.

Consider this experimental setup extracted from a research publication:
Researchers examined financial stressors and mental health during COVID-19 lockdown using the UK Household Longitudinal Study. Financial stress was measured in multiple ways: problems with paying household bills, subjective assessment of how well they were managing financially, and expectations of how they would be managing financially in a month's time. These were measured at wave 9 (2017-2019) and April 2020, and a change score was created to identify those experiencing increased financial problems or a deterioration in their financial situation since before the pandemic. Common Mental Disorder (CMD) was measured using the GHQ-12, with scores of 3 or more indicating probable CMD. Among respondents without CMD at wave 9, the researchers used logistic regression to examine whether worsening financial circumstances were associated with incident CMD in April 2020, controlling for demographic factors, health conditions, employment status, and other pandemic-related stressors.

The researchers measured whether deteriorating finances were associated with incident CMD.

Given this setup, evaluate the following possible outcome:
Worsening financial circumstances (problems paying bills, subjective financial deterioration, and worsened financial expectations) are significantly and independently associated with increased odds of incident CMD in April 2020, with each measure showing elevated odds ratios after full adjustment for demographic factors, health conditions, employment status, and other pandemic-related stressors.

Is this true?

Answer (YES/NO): YES